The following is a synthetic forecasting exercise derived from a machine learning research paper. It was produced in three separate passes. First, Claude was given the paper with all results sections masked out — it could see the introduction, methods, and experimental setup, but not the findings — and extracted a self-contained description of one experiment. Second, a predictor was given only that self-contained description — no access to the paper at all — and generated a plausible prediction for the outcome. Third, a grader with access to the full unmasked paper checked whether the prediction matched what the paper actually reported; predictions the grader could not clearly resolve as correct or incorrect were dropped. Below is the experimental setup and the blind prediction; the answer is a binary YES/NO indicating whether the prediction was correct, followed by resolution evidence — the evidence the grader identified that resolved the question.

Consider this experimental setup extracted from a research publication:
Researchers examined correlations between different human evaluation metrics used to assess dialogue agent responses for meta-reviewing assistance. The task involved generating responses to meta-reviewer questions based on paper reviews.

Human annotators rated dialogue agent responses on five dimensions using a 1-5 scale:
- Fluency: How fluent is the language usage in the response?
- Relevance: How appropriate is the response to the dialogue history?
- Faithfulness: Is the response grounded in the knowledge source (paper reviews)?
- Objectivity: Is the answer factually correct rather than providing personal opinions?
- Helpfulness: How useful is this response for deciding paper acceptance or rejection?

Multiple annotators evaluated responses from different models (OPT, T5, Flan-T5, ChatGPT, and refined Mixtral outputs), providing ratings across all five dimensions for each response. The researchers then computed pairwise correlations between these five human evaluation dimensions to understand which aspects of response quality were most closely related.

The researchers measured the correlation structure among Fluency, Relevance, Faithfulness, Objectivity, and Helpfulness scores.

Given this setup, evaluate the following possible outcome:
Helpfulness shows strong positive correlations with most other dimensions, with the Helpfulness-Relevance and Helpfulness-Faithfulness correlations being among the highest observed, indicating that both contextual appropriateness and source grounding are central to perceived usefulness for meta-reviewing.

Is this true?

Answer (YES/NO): NO